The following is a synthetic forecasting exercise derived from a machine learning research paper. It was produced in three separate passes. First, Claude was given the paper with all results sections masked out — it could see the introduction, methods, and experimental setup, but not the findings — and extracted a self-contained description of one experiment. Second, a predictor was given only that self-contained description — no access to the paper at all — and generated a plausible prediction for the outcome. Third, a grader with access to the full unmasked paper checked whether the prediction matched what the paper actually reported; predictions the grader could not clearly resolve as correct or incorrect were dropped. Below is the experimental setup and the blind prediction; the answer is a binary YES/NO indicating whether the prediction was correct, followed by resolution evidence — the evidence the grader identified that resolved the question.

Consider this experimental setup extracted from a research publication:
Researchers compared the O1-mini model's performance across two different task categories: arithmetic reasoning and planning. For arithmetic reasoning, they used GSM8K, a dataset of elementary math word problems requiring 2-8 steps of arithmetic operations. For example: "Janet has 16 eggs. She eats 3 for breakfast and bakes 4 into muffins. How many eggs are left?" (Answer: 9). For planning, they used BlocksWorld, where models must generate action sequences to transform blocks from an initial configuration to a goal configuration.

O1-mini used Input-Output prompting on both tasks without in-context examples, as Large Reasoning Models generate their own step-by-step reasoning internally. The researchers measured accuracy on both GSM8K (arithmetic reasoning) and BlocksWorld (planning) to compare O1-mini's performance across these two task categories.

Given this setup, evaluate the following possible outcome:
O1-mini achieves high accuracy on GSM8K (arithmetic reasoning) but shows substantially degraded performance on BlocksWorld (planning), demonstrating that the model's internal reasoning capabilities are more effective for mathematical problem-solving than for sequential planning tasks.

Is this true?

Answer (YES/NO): YES